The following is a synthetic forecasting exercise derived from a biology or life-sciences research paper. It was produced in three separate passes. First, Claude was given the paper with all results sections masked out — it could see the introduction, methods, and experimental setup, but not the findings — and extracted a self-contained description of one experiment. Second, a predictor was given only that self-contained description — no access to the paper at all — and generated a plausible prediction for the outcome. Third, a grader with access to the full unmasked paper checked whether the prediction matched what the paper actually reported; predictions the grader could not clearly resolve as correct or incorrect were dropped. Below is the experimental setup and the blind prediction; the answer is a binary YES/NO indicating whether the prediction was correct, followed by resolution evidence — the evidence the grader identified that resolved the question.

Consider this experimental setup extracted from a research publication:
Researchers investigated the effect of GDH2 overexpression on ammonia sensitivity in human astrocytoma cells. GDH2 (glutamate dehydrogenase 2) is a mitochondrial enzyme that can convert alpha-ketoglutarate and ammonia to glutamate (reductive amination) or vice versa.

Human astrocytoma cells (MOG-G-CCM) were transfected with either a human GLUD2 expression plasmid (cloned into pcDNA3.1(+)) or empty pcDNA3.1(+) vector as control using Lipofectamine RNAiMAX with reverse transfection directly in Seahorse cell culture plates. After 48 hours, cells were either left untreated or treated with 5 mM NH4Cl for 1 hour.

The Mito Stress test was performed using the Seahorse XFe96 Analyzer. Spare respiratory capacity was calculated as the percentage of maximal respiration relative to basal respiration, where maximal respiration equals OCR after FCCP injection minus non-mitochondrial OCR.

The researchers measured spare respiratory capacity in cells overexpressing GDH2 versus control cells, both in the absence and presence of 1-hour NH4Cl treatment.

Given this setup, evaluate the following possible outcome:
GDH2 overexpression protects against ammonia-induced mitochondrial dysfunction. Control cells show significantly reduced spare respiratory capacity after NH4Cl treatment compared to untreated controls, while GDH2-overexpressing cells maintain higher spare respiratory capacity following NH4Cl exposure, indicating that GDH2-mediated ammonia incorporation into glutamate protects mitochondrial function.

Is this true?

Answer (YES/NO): NO